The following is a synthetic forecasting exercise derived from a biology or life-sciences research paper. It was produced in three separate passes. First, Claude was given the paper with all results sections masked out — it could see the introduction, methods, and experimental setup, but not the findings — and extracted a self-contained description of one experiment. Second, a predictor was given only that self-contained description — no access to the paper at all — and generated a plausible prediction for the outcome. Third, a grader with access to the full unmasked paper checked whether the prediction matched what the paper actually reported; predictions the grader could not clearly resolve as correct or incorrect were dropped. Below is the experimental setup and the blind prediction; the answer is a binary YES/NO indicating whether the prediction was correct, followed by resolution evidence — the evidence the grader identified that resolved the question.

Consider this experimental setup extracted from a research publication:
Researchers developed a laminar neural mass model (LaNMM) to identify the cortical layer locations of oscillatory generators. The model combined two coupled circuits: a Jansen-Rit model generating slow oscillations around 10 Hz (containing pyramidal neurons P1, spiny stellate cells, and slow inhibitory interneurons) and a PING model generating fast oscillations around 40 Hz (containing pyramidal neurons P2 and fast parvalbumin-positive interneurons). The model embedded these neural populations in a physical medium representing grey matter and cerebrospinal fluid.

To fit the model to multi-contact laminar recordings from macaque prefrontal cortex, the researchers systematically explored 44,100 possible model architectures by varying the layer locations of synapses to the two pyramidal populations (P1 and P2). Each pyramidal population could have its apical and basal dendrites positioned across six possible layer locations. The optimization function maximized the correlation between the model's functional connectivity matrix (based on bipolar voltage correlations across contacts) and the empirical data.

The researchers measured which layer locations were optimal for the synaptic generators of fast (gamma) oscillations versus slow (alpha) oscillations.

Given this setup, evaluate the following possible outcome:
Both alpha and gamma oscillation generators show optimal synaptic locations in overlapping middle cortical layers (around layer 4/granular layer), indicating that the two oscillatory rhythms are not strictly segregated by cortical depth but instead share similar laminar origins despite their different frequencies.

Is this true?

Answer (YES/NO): NO